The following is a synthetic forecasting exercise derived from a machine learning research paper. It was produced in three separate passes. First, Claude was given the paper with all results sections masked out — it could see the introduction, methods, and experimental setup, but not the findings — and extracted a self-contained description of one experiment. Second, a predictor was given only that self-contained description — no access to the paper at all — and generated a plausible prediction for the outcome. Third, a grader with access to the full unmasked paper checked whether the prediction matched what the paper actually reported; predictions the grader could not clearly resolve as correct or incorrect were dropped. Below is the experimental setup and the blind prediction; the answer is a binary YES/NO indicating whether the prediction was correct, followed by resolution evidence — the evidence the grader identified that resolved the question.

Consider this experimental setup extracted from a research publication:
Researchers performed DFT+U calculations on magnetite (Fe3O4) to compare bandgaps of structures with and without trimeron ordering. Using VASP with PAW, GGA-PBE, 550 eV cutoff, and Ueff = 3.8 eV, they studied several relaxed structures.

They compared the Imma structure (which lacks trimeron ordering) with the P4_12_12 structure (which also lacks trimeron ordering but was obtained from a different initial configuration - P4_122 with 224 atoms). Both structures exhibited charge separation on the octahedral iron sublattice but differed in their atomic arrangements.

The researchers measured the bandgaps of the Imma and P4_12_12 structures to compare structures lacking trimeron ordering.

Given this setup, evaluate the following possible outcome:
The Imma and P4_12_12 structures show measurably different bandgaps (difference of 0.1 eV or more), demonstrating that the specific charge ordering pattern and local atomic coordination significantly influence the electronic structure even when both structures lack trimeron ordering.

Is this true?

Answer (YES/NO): YES